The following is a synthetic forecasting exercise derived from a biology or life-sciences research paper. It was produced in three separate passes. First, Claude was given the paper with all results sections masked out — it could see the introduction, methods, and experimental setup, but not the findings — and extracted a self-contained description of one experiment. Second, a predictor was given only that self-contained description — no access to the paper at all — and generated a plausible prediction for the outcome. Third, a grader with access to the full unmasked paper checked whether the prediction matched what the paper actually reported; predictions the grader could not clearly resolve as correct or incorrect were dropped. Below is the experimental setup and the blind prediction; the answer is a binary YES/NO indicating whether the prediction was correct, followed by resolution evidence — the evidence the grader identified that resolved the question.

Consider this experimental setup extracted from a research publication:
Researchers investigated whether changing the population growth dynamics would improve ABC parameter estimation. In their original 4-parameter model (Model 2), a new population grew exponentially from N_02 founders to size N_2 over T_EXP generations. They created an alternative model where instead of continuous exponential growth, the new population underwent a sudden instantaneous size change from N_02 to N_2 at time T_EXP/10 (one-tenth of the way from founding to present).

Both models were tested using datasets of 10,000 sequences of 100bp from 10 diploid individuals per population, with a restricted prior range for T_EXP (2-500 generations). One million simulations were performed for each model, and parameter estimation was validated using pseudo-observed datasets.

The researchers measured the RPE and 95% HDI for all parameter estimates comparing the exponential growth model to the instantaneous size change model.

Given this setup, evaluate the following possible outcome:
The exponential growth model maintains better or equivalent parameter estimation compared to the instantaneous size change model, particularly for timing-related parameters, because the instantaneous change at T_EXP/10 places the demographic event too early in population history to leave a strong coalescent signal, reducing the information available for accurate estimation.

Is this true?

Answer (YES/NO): NO